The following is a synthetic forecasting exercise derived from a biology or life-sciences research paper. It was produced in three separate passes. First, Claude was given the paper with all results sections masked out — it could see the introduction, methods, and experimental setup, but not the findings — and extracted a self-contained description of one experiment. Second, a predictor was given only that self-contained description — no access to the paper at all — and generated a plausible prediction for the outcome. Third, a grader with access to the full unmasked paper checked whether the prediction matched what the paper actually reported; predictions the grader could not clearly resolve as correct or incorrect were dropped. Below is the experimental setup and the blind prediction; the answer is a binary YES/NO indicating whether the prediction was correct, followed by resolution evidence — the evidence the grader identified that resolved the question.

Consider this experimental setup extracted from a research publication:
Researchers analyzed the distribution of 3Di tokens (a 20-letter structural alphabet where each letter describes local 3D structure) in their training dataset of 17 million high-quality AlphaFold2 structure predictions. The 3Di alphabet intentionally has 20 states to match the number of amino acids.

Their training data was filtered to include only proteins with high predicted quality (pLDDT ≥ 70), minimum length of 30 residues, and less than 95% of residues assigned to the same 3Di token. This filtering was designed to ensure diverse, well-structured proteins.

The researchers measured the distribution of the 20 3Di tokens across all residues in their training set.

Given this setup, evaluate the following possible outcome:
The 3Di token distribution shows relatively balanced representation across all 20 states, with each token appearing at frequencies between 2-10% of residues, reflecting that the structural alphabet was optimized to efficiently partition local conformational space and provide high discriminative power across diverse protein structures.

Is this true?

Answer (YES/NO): NO